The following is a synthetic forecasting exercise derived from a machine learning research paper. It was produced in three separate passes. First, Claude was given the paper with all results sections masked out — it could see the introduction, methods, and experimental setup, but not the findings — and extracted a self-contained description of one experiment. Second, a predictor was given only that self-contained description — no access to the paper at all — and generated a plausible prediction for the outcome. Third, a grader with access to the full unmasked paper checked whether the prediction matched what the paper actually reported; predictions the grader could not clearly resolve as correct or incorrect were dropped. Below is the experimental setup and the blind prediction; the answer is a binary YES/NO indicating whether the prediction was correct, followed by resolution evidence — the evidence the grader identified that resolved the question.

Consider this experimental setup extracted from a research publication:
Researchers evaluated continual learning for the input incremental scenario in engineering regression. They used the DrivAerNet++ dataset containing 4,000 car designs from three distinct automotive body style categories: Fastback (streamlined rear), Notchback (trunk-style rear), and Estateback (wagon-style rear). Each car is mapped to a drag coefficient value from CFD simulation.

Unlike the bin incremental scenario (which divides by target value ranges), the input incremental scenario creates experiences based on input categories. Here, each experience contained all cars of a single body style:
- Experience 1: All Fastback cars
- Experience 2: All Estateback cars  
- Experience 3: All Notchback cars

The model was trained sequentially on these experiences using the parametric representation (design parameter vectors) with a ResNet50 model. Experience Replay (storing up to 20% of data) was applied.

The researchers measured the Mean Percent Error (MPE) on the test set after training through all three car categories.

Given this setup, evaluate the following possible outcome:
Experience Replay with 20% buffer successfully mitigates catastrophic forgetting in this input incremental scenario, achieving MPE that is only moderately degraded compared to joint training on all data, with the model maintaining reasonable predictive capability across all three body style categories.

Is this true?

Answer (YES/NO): YES